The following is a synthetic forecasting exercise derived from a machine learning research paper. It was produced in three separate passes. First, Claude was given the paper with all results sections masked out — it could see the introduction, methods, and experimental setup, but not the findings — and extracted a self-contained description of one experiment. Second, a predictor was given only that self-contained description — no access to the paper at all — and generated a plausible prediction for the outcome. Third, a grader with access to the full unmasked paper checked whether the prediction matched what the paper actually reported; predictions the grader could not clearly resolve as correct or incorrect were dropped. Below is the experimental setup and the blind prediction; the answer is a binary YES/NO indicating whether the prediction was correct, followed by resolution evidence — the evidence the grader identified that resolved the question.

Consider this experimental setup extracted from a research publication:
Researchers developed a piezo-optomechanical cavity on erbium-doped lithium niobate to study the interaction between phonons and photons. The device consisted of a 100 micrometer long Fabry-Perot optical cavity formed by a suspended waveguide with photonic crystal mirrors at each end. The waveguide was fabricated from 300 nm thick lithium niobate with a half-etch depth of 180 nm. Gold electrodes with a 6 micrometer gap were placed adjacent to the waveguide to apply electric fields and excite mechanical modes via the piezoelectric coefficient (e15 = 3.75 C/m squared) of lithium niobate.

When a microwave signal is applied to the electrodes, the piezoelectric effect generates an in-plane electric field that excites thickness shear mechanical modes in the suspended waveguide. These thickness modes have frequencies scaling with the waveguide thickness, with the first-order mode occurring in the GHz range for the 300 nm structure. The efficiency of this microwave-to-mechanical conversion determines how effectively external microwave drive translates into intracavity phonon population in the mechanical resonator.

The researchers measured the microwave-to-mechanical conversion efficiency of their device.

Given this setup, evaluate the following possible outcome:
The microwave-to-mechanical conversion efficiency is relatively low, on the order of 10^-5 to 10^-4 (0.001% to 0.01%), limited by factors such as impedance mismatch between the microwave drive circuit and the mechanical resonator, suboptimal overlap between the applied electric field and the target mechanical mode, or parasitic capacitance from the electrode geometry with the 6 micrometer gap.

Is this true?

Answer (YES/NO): NO